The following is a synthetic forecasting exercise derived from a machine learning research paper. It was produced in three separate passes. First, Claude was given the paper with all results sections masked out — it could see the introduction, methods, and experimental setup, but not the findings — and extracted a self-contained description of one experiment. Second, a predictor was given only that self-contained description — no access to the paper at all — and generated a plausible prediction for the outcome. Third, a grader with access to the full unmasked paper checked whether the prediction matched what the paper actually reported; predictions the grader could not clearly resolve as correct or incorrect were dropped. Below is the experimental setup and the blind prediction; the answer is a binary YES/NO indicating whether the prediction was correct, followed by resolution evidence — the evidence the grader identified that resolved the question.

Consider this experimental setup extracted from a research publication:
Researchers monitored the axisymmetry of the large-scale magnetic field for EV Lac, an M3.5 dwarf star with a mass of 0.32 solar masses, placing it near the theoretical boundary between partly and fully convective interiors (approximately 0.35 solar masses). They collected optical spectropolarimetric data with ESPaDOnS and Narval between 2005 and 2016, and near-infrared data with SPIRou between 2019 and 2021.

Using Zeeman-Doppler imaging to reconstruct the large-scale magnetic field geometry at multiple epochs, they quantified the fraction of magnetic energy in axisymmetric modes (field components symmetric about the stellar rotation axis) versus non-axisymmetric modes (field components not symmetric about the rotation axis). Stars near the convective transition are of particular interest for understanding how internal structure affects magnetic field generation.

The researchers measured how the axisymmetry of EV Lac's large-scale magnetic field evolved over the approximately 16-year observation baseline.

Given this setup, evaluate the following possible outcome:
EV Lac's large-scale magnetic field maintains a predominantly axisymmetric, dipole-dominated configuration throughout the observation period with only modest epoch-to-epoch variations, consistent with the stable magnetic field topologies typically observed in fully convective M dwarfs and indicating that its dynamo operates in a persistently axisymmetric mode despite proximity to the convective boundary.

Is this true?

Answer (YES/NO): NO